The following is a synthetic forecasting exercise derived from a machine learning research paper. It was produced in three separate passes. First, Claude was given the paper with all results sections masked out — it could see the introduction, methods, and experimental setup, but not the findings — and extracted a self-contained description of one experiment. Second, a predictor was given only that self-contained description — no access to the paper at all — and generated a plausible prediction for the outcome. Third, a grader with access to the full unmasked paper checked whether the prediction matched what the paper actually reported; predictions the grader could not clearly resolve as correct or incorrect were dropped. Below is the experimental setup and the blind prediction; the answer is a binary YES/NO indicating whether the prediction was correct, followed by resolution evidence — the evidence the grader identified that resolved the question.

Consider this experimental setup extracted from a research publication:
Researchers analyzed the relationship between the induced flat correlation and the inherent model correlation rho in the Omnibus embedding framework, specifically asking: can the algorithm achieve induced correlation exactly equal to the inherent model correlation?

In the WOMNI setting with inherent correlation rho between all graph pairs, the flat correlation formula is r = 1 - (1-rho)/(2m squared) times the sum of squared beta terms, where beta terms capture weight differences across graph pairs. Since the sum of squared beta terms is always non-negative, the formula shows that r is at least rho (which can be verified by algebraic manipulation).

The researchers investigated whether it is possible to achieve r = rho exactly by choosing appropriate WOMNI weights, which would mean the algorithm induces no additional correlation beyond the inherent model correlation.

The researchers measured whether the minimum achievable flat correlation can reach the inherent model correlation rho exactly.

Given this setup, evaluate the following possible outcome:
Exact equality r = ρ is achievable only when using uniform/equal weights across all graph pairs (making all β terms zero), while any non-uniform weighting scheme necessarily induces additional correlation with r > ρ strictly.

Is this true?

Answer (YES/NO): NO